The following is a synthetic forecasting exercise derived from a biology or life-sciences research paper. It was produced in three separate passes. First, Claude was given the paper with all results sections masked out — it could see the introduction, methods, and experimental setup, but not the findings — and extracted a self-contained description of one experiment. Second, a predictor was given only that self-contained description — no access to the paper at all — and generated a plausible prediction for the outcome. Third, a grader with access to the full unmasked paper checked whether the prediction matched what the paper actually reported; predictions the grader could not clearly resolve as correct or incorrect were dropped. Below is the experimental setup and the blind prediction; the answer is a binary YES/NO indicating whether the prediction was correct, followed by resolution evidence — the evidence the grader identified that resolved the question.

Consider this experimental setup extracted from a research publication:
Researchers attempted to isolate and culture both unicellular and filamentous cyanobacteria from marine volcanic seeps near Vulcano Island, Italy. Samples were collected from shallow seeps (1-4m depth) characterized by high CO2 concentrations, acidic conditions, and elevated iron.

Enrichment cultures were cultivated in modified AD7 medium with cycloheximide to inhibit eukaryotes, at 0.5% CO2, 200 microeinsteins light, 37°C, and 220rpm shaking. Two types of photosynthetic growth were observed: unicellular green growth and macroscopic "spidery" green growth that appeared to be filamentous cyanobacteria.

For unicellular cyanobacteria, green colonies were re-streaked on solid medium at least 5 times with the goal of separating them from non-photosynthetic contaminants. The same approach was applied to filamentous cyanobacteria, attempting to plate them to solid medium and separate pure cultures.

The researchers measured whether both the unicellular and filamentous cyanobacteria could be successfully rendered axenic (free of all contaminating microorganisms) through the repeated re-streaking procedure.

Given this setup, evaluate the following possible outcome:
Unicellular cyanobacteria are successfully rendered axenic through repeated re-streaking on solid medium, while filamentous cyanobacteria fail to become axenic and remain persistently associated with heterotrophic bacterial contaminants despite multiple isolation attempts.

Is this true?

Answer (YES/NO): YES